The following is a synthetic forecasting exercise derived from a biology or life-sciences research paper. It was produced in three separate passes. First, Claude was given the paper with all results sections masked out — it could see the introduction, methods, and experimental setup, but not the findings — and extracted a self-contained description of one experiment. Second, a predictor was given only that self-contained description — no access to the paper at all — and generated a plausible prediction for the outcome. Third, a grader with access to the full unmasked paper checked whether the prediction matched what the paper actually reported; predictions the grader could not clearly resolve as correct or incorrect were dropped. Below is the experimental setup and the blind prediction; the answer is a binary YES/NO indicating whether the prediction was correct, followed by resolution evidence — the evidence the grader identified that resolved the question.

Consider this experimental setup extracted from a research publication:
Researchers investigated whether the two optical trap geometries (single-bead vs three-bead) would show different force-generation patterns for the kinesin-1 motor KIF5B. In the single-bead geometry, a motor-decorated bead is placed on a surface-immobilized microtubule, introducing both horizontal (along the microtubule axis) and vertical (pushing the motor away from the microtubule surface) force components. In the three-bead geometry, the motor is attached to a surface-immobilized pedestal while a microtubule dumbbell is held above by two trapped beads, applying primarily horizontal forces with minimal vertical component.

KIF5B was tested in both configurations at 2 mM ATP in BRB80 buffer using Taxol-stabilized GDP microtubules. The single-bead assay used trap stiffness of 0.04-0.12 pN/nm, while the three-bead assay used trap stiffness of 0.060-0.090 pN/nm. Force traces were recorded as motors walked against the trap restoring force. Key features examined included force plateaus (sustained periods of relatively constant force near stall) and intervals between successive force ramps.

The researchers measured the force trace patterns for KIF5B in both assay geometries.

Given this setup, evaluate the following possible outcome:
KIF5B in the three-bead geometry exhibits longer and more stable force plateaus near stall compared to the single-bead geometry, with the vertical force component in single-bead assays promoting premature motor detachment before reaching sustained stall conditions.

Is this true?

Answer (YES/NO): YES